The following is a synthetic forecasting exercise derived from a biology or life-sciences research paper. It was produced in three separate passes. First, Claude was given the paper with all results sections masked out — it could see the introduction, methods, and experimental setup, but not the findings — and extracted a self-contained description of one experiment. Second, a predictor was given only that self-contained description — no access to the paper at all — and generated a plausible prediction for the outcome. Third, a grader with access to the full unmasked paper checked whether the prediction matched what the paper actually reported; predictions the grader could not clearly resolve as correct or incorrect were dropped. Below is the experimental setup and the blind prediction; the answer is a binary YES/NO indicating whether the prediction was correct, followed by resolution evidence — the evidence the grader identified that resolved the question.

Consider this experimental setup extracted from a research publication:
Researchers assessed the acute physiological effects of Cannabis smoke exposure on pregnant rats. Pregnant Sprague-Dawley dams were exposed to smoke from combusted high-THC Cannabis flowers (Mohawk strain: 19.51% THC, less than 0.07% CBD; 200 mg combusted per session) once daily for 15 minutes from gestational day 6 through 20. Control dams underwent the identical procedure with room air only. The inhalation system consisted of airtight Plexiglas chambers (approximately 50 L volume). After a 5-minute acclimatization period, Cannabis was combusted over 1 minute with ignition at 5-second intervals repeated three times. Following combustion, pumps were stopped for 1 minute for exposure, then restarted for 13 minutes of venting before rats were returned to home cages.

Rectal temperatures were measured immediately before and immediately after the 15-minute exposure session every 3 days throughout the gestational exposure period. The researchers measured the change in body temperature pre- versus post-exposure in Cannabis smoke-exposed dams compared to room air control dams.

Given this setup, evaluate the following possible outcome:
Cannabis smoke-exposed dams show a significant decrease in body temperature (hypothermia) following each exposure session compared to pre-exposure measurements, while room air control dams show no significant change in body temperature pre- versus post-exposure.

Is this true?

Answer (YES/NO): YES